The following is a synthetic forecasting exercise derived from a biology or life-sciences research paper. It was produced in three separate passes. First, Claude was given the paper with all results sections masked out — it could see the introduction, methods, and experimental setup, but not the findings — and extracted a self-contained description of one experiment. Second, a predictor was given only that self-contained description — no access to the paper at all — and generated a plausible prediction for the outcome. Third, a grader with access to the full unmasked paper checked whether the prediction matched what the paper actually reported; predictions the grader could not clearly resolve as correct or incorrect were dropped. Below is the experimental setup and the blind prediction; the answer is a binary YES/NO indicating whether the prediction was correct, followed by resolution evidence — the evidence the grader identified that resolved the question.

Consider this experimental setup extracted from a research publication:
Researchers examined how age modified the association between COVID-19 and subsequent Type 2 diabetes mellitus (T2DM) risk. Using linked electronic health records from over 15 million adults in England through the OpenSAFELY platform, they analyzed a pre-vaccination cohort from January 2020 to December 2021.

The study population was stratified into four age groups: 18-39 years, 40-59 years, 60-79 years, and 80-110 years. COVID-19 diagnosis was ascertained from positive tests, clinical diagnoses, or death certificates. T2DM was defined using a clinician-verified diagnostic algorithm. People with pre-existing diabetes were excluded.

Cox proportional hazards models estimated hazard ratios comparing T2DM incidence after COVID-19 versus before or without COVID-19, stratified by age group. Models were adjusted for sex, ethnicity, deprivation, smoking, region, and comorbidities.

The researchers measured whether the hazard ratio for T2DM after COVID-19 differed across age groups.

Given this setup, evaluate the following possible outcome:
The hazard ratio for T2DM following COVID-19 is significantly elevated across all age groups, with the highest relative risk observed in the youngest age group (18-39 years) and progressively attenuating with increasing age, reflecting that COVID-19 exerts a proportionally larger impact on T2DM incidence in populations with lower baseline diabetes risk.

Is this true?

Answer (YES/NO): NO